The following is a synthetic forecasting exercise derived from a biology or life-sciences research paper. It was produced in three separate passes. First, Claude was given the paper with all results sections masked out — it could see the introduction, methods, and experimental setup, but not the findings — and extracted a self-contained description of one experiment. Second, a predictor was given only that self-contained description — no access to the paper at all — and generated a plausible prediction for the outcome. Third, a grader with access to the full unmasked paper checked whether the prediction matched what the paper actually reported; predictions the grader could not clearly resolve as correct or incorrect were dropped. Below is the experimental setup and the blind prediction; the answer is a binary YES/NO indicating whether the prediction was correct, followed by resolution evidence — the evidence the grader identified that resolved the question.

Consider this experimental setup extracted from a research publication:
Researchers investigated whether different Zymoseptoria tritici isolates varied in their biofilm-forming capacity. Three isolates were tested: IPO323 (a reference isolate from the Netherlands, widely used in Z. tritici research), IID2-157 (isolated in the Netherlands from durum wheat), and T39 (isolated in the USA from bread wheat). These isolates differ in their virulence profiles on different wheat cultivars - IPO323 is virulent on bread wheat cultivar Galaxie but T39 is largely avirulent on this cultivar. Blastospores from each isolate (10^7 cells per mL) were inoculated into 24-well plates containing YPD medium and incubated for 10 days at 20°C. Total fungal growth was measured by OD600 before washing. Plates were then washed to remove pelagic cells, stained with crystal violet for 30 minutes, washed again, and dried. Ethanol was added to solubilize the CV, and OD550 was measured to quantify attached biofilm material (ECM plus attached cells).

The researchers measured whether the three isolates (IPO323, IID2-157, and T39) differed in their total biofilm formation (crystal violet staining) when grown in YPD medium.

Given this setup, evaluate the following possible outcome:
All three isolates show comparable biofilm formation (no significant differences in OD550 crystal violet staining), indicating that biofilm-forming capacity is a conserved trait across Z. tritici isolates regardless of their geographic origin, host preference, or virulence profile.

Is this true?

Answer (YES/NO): NO